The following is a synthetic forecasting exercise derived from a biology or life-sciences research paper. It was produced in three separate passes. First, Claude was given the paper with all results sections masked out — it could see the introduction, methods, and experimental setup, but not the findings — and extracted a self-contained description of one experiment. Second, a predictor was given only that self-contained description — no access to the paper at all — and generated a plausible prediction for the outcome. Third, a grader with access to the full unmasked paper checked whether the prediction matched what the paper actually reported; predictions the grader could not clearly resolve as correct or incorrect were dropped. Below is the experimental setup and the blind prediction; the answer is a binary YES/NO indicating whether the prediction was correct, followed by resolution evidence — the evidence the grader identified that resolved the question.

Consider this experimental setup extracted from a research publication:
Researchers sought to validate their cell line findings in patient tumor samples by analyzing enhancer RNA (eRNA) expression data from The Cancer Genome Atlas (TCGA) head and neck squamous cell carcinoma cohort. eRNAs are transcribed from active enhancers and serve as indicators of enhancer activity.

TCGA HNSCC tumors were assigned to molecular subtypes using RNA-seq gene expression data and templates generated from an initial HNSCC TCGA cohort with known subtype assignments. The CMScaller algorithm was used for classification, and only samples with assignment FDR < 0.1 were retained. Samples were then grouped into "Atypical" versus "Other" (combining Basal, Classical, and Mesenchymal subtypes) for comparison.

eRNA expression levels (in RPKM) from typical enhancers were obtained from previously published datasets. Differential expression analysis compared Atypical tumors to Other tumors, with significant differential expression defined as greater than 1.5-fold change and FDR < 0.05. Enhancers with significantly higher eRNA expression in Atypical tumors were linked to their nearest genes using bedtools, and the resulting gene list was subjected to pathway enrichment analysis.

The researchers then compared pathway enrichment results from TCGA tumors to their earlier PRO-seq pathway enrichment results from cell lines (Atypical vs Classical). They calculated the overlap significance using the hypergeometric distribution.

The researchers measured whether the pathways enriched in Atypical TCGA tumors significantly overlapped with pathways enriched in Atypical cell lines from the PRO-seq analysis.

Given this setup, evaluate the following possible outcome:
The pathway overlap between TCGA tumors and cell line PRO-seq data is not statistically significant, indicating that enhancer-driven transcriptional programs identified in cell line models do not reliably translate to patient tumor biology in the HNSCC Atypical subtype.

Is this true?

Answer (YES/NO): NO